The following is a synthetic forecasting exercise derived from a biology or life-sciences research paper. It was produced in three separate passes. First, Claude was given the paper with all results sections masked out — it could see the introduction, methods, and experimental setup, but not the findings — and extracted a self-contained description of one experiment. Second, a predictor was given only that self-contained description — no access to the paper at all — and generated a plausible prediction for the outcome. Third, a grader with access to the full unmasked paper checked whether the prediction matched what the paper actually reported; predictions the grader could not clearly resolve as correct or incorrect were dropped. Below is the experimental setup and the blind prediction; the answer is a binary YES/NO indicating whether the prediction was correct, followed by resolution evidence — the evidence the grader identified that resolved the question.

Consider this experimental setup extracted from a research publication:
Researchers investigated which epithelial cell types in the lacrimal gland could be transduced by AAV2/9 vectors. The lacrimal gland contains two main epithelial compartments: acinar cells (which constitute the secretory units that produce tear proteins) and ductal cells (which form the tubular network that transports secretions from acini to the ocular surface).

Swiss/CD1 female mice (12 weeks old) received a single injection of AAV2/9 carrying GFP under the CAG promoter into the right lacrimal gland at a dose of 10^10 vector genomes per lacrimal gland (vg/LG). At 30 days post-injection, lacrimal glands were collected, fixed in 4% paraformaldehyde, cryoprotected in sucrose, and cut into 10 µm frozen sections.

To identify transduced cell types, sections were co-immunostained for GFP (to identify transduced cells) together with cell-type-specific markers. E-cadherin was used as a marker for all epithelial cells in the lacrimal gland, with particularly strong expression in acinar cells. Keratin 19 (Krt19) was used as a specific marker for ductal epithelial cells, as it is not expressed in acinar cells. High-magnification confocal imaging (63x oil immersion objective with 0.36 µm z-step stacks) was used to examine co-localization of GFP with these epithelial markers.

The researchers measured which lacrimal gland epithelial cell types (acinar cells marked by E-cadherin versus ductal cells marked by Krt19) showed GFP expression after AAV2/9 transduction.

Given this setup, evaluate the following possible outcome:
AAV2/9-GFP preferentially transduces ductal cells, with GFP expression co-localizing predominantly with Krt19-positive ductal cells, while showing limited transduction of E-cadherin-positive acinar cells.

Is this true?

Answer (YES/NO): NO